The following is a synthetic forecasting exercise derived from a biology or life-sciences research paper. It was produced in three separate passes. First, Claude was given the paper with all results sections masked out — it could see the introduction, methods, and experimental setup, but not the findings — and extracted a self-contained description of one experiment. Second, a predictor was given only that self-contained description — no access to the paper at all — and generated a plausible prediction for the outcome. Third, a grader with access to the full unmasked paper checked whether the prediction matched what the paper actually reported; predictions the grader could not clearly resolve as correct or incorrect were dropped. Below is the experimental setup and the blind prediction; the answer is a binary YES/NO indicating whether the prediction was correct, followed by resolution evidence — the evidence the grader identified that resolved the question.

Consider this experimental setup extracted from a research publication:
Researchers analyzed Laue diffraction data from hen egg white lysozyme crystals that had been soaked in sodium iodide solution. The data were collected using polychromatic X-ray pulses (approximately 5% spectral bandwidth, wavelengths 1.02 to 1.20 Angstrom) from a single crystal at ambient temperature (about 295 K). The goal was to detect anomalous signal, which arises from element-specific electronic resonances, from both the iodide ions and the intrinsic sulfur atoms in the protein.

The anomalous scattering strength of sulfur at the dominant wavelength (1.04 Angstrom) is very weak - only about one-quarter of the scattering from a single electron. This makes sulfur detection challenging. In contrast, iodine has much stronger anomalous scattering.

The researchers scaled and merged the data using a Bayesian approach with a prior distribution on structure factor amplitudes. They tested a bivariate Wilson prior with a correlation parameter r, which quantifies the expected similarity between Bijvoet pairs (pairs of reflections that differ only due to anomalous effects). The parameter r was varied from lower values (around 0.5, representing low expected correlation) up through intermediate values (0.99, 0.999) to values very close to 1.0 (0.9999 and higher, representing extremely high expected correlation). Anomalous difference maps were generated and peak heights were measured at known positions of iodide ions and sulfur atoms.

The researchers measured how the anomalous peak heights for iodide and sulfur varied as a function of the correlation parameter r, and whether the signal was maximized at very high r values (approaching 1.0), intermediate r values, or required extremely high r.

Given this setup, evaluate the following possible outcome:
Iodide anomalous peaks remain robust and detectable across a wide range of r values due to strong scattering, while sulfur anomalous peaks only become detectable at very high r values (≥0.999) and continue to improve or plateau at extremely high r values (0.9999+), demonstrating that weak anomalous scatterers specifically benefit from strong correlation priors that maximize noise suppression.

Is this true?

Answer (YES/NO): NO